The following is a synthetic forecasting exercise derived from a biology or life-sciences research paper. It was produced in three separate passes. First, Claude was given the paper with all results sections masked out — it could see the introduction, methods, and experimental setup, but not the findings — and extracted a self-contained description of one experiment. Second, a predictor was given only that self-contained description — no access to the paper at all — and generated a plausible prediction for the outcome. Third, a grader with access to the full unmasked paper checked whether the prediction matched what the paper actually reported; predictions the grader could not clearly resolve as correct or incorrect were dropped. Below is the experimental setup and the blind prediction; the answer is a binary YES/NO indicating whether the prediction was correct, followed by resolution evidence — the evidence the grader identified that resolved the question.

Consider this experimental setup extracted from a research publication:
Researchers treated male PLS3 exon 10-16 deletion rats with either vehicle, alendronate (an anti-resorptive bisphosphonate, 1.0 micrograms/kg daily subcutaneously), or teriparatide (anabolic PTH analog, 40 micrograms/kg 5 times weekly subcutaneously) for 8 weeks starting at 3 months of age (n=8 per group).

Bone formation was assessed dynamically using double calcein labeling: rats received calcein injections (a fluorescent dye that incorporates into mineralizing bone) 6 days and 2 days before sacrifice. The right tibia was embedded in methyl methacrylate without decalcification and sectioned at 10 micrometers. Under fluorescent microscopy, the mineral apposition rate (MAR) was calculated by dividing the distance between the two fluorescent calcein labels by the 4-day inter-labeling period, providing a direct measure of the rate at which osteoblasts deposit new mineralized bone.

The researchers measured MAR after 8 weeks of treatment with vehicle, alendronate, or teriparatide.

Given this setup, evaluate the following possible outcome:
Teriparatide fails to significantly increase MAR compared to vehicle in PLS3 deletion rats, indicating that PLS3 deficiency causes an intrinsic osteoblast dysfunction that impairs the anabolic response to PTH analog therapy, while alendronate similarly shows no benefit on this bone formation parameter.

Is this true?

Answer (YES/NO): NO